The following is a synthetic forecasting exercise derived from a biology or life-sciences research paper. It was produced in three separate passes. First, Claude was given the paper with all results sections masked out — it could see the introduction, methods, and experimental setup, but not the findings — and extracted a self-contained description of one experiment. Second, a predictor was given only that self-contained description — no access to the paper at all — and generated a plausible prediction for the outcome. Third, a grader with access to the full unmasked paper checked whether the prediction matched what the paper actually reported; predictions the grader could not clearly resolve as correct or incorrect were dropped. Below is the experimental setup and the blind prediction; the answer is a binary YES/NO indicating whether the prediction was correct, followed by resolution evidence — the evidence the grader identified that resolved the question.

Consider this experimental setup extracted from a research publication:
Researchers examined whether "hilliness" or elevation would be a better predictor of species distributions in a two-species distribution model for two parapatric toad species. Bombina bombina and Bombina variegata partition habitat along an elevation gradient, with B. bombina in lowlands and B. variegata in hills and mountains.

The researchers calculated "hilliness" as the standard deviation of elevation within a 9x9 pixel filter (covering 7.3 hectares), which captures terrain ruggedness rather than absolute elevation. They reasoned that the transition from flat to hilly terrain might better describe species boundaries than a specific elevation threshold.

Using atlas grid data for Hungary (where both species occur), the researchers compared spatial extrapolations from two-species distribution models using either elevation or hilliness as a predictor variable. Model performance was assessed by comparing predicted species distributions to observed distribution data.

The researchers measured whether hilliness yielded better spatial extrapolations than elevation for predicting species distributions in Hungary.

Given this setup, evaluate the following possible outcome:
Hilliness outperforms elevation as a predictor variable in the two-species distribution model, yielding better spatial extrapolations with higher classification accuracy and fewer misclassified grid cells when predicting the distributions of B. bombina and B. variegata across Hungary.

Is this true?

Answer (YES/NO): NO